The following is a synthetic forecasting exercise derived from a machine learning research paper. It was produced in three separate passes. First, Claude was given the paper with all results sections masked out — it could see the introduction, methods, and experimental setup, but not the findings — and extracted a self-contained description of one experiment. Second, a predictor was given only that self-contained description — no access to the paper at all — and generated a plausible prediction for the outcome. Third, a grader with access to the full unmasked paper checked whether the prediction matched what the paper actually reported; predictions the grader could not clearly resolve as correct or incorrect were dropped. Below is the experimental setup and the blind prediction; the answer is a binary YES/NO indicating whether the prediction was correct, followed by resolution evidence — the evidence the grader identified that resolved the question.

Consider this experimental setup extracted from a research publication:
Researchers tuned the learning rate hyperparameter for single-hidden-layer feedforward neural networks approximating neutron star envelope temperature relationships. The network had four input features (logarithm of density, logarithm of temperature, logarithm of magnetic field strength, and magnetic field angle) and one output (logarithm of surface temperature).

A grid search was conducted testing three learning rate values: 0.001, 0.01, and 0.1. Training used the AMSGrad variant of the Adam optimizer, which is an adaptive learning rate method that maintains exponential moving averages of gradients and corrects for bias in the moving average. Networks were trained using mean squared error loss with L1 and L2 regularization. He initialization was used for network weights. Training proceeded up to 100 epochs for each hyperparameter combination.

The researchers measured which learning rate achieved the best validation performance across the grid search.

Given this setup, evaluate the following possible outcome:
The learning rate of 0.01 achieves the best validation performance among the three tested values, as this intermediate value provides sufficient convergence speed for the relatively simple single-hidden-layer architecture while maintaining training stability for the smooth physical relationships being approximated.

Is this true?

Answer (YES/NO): YES